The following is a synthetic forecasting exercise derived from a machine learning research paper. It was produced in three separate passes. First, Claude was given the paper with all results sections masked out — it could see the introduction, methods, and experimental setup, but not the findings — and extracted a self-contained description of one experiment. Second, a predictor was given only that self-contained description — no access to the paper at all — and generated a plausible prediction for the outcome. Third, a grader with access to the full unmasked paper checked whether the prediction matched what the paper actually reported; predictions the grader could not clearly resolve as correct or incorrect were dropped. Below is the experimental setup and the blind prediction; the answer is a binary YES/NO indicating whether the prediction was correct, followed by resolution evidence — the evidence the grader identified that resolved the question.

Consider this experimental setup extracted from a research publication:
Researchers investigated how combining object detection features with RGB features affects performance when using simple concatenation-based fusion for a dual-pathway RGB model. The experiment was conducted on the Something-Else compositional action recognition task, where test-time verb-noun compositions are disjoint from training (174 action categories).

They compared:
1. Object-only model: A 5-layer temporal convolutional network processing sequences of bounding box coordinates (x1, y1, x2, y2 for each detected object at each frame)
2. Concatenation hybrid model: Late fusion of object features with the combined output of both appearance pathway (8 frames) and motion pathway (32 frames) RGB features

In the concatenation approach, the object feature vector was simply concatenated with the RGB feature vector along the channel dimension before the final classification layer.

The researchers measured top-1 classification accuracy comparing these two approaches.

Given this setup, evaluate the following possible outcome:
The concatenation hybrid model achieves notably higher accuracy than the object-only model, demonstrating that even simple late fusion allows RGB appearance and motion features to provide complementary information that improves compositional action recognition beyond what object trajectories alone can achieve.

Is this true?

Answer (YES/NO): YES